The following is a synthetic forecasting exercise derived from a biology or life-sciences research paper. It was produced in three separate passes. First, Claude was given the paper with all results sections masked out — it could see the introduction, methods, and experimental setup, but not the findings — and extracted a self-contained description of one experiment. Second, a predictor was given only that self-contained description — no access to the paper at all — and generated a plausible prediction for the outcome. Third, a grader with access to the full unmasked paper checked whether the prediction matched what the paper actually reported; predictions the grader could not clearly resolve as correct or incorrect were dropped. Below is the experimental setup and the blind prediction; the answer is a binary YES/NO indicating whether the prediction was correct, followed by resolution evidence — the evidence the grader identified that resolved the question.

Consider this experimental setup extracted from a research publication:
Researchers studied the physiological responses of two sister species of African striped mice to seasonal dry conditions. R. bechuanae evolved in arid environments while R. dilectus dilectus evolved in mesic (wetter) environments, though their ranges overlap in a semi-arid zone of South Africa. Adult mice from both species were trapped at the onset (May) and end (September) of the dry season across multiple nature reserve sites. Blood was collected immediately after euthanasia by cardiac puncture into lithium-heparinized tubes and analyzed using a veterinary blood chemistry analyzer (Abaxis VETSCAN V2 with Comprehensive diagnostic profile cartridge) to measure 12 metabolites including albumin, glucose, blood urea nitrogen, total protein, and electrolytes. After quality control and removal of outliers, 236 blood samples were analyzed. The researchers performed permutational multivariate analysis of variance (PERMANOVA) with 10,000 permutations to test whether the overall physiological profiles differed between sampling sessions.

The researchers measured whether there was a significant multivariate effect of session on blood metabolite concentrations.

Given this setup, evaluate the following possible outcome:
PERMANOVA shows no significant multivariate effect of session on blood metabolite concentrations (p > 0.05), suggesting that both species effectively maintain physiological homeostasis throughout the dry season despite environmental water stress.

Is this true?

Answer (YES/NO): NO